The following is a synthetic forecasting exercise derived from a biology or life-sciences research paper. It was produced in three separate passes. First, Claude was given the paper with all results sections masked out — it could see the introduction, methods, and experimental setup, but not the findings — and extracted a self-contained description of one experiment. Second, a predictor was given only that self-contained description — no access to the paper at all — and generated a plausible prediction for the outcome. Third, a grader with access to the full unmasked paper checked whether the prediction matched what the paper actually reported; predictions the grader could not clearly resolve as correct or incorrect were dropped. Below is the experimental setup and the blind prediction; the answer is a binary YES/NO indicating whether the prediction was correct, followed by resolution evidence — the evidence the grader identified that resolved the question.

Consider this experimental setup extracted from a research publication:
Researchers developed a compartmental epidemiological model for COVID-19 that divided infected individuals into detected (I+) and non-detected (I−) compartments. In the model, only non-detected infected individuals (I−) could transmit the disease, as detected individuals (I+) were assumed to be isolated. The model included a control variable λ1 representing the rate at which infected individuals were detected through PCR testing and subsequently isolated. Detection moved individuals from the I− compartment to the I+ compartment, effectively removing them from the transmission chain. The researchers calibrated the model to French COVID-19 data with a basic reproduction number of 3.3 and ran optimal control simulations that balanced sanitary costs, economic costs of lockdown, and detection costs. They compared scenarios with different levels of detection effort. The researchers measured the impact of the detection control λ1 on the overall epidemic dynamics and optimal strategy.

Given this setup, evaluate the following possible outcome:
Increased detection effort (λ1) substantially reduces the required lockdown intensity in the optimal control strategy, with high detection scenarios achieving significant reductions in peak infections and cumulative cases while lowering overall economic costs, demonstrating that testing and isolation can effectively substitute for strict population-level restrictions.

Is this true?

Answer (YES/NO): YES